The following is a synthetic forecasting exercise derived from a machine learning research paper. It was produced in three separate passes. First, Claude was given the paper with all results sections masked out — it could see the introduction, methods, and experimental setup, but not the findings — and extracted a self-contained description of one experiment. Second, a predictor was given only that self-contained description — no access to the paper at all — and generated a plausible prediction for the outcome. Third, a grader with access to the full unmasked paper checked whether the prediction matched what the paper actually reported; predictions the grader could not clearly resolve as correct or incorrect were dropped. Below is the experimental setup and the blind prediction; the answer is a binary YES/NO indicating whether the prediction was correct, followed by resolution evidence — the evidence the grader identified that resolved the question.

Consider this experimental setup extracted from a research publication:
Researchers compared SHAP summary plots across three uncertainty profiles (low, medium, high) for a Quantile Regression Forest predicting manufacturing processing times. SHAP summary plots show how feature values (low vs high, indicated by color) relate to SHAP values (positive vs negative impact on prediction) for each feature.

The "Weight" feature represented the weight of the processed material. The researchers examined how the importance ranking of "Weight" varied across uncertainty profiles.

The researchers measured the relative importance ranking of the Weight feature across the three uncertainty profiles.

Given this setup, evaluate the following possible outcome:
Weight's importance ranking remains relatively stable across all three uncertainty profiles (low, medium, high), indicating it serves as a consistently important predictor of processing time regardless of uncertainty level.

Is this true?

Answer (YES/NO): NO